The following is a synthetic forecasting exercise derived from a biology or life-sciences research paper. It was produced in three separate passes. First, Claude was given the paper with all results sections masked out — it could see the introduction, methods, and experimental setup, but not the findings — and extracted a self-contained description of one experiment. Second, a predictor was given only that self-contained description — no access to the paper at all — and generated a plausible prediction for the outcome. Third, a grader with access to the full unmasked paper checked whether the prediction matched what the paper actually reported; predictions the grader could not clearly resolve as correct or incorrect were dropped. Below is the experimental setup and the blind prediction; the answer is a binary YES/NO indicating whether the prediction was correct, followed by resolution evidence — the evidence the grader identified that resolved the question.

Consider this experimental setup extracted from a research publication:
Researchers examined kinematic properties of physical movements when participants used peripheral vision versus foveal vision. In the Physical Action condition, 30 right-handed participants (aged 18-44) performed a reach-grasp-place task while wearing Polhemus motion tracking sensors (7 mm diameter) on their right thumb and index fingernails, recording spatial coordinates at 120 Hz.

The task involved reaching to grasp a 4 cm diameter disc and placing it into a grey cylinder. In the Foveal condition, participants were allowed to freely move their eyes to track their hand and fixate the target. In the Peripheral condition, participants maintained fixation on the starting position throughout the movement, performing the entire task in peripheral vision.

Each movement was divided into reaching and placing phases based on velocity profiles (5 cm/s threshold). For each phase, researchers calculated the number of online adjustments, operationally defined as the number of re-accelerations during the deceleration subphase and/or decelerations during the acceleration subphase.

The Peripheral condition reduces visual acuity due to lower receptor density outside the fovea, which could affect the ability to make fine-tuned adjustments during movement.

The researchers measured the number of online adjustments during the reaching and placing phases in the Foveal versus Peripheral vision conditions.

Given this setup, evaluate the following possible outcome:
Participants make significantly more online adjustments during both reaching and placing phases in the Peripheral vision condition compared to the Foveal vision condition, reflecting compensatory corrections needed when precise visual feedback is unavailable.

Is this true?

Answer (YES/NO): YES